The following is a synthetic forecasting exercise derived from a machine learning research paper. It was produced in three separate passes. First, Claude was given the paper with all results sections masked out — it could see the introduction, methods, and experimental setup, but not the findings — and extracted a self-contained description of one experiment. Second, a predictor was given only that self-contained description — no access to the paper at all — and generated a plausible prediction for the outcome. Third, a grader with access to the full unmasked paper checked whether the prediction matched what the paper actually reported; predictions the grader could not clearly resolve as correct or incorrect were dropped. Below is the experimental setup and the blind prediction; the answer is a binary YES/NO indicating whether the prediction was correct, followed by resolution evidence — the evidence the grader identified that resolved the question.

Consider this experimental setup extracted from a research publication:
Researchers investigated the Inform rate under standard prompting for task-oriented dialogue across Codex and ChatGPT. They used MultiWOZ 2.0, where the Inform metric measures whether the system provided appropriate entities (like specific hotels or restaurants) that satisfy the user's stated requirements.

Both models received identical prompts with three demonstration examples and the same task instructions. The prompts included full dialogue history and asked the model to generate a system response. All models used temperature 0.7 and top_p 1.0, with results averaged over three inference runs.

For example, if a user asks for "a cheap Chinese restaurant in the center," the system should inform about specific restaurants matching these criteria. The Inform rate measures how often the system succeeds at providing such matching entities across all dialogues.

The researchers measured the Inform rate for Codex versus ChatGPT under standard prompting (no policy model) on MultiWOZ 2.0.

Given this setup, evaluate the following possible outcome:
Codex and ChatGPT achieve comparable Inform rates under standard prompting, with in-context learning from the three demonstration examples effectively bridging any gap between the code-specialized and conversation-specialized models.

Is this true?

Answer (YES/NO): NO